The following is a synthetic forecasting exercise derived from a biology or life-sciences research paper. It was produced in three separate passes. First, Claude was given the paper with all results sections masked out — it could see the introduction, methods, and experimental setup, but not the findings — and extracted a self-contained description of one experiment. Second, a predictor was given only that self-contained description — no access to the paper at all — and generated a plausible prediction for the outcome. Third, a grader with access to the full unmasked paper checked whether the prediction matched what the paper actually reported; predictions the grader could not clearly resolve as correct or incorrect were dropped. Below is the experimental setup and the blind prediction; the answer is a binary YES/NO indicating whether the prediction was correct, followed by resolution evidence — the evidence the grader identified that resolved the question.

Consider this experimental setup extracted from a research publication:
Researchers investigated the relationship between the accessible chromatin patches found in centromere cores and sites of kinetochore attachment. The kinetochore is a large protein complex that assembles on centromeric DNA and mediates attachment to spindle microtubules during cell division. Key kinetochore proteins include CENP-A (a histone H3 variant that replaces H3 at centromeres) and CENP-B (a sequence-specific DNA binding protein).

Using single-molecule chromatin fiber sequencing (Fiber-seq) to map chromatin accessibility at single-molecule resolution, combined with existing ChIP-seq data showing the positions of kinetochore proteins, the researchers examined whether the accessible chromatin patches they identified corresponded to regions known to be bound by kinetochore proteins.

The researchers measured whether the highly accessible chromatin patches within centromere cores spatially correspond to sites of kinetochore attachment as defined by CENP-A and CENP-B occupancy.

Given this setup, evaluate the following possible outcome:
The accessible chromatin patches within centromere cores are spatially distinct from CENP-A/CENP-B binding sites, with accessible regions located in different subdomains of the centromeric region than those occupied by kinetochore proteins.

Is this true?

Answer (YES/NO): NO